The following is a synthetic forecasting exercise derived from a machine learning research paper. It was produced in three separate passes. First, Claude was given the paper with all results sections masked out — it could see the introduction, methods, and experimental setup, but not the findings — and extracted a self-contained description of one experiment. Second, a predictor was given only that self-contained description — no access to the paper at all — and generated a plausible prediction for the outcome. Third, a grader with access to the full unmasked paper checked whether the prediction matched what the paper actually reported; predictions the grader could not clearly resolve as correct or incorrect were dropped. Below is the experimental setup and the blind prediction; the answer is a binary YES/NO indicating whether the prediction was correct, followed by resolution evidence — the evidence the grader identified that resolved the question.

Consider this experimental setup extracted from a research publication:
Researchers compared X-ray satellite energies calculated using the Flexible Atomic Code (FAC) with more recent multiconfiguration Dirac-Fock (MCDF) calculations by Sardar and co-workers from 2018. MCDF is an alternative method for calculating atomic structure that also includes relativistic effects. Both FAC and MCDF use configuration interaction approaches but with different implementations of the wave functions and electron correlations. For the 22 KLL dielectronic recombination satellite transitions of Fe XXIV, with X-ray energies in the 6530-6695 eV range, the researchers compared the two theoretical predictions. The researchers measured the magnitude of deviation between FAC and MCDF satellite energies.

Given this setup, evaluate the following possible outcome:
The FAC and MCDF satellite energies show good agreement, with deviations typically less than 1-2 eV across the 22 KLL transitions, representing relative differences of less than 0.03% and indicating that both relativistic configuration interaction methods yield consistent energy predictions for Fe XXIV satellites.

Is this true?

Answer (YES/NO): NO